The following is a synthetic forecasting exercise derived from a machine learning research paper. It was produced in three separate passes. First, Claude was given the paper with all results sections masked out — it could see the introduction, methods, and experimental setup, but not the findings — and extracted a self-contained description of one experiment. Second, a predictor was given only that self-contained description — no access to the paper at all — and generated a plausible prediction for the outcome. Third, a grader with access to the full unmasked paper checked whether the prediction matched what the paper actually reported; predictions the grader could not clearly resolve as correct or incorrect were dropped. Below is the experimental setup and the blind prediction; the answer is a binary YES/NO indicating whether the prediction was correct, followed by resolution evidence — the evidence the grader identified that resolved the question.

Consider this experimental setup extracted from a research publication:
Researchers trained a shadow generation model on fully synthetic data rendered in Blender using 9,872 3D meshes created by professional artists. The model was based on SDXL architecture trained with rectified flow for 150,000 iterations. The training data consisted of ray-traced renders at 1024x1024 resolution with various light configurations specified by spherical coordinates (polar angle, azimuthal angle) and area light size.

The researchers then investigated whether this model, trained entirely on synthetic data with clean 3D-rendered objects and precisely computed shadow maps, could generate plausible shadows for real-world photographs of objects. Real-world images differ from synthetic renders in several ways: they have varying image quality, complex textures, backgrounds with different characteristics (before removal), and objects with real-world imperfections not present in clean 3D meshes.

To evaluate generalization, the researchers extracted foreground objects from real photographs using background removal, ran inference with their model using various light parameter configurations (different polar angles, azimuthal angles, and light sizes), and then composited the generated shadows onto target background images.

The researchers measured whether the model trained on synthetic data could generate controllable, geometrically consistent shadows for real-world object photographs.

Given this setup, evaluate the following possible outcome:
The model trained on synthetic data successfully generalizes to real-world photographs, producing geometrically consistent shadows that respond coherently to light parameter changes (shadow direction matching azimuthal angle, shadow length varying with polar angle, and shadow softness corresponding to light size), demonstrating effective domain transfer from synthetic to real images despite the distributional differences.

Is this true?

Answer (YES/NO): YES